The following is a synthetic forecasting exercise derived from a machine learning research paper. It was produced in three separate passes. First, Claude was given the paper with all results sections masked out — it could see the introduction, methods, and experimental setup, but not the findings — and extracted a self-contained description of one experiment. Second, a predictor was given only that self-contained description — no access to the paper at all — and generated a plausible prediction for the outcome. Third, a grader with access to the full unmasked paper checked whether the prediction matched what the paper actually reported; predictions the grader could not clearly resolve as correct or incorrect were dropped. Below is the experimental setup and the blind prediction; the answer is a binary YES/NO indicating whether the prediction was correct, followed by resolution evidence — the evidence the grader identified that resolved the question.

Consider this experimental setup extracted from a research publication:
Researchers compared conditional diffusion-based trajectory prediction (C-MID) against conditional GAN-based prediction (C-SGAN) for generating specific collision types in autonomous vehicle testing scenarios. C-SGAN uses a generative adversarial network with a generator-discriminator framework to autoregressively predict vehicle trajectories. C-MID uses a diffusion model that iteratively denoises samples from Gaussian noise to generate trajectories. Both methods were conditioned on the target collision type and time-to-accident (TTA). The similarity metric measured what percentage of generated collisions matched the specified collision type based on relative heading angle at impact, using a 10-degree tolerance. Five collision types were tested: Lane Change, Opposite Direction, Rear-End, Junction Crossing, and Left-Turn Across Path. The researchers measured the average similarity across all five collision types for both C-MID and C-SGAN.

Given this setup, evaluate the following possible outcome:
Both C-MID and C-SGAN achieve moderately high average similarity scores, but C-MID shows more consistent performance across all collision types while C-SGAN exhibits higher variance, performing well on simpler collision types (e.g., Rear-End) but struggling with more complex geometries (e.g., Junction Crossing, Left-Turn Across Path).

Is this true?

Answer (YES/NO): NO